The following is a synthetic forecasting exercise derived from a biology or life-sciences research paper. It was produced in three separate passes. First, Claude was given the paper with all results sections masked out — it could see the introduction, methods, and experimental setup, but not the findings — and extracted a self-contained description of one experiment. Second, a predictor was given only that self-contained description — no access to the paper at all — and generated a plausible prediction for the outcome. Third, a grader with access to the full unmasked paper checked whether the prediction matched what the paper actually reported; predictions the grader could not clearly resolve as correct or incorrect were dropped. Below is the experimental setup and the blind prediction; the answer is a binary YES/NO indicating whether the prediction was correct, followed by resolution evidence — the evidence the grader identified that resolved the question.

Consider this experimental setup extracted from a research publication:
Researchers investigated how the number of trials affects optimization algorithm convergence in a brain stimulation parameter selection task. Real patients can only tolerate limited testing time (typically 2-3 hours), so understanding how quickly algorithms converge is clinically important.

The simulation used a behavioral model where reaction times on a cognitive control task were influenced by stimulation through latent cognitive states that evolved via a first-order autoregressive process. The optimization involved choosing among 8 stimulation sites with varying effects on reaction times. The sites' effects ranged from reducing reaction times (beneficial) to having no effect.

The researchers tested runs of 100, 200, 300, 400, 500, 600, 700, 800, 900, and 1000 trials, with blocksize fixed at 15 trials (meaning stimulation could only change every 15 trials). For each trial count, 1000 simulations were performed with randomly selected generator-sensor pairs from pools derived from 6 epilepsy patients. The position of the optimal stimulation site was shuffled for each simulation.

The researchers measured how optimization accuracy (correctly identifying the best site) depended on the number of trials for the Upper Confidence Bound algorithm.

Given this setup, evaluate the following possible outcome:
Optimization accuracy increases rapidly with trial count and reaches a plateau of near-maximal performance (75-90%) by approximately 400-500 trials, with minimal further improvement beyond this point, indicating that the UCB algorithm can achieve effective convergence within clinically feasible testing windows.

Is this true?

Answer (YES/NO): NO